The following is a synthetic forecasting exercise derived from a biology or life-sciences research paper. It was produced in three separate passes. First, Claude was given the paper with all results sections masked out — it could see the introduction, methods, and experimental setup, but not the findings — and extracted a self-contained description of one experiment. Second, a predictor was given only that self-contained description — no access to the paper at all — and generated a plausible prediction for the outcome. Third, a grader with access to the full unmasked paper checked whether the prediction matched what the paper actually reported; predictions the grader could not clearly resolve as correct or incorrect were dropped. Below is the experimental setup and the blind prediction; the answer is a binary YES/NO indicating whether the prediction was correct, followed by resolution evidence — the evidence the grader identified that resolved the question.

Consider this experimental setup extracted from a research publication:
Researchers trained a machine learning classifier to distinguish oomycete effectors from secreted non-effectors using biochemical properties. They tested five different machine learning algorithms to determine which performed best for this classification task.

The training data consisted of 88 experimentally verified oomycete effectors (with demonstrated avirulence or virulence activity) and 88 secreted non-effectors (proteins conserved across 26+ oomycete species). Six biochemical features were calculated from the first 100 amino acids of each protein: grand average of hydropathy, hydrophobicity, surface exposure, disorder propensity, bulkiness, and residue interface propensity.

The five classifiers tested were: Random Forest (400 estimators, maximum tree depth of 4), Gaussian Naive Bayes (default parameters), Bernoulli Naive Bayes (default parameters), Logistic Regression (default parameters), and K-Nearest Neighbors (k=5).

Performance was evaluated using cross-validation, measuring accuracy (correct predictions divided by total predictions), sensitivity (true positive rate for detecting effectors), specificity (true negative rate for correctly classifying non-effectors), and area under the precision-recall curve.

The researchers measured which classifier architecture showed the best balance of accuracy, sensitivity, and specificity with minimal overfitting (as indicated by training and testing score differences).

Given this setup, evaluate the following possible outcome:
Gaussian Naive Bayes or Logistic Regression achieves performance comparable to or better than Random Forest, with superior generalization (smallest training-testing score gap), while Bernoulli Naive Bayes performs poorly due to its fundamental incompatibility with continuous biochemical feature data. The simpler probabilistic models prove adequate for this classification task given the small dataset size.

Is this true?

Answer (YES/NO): NO